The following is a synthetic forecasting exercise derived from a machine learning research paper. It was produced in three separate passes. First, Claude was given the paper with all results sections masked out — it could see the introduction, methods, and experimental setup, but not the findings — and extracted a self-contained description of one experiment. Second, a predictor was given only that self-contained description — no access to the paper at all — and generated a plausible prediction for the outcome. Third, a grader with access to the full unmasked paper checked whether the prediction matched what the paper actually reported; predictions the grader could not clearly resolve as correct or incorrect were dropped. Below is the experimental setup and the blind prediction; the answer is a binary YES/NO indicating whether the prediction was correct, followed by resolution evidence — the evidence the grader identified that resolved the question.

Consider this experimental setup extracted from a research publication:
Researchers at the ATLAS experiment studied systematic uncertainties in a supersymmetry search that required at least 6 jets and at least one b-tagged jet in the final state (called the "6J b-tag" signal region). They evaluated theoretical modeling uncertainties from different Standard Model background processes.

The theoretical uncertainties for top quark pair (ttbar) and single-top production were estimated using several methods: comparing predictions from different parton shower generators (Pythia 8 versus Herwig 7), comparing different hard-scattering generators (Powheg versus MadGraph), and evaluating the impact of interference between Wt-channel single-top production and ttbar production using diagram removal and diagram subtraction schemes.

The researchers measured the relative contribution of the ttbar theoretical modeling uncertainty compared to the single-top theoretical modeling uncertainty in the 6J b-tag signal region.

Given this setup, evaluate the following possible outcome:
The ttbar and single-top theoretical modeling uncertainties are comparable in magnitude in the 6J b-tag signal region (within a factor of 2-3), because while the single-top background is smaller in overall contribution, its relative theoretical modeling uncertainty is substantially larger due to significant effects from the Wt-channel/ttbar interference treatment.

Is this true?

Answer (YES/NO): NO